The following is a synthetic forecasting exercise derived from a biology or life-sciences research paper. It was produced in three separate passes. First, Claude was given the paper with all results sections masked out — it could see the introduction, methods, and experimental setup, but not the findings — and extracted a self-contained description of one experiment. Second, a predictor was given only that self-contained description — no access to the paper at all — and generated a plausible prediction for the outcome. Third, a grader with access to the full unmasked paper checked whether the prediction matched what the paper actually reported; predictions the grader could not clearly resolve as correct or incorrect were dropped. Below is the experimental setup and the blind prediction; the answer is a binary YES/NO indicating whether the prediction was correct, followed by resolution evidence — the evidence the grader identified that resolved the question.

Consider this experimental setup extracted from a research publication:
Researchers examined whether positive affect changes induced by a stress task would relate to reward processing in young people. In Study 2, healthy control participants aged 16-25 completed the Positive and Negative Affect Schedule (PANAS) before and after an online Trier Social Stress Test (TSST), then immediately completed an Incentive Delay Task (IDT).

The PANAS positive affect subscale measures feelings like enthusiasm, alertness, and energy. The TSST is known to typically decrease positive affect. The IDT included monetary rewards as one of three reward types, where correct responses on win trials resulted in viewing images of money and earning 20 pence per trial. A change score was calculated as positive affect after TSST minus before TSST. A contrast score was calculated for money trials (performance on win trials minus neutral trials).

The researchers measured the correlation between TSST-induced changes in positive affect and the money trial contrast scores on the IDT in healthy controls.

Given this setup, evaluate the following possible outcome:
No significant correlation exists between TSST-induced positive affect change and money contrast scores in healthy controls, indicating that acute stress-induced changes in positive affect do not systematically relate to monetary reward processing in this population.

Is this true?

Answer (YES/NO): YES